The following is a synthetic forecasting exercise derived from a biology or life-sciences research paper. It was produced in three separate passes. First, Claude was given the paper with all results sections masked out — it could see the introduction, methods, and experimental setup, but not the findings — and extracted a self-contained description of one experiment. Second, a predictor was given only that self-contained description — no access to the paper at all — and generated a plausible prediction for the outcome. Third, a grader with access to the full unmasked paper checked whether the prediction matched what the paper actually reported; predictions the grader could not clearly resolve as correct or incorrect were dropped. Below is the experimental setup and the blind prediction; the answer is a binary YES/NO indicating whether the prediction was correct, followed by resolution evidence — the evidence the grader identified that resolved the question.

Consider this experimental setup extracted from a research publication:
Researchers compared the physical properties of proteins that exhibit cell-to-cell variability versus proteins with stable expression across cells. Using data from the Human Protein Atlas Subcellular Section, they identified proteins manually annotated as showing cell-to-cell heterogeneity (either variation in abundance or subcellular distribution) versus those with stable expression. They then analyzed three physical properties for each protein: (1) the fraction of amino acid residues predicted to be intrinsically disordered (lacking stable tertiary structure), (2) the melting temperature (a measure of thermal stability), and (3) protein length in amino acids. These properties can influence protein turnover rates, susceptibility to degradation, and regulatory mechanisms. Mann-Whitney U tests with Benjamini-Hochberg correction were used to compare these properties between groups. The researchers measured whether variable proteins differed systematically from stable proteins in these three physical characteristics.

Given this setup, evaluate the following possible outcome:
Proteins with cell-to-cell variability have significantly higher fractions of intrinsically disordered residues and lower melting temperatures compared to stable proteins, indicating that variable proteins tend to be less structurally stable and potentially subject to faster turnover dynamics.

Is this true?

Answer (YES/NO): NO